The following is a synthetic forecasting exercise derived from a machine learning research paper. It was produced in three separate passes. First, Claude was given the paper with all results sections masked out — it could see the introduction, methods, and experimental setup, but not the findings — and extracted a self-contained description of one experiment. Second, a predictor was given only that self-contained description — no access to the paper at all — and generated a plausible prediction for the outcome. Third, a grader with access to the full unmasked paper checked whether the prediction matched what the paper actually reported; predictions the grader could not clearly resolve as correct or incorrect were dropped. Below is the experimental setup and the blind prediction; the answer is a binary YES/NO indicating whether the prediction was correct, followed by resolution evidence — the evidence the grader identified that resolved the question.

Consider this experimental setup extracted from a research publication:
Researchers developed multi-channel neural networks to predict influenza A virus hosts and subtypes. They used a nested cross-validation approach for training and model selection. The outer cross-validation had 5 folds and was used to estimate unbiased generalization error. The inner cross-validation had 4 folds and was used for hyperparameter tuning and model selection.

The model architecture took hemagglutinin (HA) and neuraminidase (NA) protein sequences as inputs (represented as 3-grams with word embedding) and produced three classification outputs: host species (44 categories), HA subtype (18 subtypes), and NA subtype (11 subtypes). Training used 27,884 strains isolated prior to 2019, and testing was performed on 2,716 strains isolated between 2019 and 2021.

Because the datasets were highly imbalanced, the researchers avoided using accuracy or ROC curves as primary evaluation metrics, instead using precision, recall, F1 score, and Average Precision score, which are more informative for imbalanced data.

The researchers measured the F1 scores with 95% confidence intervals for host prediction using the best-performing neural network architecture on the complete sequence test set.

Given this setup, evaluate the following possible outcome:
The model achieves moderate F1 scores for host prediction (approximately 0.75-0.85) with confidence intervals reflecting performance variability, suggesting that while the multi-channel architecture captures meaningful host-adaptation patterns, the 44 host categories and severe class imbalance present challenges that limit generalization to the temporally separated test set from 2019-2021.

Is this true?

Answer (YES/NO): NO